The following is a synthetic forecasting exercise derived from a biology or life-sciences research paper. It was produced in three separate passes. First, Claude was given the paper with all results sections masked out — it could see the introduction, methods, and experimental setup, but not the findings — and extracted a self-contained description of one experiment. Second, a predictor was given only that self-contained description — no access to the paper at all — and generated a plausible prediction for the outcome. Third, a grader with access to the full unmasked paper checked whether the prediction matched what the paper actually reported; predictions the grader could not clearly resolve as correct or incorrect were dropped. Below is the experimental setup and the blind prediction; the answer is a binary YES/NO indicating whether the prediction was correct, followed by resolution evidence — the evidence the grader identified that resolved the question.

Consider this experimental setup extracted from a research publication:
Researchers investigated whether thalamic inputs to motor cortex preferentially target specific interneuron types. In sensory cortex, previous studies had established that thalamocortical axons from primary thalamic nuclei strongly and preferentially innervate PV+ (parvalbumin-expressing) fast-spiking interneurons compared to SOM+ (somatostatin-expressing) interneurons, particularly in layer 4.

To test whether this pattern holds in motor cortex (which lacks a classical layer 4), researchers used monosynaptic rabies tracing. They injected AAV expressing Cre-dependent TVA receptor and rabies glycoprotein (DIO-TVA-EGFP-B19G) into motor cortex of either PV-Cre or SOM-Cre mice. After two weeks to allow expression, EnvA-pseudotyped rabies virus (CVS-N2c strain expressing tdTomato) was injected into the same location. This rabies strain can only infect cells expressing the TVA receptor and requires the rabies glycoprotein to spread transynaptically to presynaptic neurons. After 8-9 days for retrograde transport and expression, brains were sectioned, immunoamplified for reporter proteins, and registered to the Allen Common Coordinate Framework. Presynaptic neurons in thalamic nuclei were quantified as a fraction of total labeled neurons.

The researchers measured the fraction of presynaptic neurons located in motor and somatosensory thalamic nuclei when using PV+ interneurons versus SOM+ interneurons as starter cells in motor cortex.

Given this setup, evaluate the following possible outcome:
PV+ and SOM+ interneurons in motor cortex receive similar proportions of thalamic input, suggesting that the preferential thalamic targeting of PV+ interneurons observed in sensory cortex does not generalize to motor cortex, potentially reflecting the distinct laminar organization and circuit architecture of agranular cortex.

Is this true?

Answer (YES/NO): YES